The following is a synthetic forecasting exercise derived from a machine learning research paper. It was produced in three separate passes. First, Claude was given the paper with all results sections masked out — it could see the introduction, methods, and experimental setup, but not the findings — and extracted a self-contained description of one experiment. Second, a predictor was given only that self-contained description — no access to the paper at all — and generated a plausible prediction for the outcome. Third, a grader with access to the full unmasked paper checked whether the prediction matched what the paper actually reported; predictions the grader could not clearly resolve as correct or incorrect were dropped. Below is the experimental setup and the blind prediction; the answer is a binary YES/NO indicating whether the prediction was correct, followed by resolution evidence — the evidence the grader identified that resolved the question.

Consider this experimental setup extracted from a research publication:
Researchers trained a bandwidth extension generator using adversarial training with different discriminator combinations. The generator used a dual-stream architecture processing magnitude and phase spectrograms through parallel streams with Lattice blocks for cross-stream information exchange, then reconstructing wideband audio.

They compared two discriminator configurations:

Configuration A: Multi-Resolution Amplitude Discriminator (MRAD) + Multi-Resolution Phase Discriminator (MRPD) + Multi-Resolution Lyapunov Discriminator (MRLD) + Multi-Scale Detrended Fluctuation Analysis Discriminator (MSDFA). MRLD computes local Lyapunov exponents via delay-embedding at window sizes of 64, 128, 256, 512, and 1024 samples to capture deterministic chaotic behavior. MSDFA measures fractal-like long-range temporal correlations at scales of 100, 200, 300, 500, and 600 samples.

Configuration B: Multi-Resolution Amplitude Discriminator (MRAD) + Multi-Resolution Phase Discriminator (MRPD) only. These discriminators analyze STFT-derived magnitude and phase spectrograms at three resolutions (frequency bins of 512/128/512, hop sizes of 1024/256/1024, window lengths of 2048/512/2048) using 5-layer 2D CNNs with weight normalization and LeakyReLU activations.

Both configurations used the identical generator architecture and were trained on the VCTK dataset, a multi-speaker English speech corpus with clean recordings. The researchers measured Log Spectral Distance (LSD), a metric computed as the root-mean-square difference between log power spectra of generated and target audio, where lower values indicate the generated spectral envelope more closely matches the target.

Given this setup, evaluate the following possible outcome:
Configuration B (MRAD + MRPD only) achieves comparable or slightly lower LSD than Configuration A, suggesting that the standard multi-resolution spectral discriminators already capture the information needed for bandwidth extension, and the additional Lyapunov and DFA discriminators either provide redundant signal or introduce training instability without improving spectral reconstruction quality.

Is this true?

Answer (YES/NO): NO